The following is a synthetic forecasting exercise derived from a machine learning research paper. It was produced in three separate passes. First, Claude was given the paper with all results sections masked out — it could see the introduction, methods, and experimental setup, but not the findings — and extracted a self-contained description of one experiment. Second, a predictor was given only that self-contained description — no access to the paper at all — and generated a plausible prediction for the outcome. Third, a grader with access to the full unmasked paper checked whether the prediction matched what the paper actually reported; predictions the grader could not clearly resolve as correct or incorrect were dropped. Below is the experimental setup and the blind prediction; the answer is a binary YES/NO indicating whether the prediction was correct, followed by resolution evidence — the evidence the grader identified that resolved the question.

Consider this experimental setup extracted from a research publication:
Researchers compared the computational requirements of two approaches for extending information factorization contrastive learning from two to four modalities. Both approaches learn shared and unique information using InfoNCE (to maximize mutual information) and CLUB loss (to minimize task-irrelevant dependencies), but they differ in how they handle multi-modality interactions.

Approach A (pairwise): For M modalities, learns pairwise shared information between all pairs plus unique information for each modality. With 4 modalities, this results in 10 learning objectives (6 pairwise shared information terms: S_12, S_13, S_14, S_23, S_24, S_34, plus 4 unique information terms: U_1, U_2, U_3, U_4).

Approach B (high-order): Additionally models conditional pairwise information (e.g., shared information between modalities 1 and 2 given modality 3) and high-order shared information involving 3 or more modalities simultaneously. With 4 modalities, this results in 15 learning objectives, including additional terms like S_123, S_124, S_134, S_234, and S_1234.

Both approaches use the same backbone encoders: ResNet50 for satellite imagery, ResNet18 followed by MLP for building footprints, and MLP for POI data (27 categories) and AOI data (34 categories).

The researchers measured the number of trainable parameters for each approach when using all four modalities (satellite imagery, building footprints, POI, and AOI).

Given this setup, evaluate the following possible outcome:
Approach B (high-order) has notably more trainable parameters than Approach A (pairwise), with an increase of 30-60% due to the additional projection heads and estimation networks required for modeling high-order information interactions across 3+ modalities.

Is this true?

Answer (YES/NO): YES